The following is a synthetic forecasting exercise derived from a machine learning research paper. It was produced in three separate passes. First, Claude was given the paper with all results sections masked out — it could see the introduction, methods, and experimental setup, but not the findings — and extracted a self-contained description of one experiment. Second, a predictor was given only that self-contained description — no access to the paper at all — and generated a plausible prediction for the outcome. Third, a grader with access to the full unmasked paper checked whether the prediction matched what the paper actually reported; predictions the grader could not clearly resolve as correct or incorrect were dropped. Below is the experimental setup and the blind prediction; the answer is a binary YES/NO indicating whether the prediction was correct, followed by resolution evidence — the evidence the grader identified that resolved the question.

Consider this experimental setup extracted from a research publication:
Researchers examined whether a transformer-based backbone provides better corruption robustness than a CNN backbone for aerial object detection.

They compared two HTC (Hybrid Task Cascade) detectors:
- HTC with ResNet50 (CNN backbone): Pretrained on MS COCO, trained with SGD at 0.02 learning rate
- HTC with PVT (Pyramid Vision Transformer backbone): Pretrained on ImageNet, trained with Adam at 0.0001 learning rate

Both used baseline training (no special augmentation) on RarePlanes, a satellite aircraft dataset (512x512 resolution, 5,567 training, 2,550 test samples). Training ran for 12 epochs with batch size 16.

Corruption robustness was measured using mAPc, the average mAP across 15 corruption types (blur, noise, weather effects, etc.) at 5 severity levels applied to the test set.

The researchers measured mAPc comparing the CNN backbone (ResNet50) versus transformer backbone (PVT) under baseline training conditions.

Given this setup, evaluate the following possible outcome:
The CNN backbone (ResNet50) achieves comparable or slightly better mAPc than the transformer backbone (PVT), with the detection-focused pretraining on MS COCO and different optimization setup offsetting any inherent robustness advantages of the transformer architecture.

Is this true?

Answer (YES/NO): NO